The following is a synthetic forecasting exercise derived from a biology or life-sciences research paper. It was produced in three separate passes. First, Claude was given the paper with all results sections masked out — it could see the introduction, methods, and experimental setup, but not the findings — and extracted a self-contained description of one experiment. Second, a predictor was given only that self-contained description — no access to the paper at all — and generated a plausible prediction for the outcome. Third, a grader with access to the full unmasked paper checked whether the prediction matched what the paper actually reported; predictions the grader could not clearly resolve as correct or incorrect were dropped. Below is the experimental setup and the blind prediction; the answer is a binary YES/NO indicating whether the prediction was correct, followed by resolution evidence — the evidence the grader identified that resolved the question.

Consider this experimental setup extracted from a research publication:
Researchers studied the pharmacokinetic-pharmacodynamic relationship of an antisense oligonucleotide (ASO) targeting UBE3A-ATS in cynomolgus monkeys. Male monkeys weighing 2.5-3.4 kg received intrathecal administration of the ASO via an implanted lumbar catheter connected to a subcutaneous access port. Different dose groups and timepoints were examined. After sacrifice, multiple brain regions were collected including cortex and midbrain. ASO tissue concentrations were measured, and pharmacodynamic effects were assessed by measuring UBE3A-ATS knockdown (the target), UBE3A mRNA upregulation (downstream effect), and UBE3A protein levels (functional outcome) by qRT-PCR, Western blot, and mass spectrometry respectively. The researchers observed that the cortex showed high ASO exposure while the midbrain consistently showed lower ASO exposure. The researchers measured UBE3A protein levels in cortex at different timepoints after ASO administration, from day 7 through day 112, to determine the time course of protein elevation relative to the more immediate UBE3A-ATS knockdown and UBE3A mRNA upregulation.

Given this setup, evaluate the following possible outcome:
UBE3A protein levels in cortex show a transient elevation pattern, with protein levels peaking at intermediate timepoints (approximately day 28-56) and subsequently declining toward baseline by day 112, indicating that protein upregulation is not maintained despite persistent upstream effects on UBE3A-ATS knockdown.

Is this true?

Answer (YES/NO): NO